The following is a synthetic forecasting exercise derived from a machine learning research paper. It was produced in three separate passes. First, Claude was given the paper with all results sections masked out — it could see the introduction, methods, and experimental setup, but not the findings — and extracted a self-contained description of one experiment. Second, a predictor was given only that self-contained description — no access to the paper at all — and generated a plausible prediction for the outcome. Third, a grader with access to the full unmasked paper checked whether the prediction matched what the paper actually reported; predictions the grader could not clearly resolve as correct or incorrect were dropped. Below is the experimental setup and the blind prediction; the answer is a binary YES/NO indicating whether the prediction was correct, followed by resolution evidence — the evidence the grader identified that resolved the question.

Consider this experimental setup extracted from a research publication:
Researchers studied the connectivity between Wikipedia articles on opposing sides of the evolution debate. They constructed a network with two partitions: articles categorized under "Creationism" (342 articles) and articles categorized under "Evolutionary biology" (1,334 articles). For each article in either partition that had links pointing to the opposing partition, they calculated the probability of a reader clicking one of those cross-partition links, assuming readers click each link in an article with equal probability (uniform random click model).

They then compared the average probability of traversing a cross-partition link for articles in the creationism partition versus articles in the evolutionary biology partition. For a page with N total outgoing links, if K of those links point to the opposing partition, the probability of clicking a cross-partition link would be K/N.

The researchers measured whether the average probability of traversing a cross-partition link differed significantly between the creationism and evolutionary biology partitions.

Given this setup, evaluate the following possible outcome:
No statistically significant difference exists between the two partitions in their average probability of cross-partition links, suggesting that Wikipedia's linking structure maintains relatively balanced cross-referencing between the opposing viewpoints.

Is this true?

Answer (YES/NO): NO